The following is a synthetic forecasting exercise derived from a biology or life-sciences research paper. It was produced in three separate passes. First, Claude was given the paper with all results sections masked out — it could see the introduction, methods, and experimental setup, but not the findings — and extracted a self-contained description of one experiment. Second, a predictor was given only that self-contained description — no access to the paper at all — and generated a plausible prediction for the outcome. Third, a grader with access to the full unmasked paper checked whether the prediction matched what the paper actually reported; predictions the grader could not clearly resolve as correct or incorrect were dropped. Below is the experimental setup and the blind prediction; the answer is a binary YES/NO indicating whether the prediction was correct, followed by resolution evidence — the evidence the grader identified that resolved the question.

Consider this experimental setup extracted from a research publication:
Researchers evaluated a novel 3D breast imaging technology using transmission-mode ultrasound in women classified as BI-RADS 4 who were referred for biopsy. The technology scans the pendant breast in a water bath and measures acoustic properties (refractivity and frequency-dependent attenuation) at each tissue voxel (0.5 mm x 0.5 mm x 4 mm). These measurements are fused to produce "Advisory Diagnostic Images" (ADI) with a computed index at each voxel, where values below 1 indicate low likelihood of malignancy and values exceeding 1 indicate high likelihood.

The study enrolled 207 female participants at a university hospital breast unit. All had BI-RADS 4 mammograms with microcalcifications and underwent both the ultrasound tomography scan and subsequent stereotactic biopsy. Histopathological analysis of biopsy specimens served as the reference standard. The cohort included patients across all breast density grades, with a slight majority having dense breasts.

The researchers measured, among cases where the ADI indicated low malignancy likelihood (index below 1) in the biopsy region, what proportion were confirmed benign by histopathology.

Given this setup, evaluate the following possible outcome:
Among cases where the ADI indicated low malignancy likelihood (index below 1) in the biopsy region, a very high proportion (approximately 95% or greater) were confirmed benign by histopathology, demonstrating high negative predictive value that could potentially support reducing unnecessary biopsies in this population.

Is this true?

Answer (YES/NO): YES